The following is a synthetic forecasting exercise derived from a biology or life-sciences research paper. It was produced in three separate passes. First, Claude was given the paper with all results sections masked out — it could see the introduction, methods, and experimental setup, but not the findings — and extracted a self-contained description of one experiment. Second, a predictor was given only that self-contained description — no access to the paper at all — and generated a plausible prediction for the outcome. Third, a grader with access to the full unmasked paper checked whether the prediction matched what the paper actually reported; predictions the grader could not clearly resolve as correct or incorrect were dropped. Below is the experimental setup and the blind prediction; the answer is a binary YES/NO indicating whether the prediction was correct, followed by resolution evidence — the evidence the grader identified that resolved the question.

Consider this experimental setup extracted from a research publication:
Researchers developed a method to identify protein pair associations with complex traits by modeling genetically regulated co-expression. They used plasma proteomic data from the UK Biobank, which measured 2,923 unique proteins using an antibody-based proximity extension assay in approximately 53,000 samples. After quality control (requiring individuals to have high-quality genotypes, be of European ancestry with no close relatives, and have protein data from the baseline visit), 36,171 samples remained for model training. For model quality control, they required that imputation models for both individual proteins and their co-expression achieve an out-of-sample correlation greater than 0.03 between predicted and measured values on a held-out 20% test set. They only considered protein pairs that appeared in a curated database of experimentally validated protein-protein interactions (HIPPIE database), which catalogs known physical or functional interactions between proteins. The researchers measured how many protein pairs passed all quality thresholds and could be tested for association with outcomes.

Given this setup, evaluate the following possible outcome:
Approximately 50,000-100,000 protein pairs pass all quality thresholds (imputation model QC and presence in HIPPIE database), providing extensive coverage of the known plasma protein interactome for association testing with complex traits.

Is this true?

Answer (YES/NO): NO